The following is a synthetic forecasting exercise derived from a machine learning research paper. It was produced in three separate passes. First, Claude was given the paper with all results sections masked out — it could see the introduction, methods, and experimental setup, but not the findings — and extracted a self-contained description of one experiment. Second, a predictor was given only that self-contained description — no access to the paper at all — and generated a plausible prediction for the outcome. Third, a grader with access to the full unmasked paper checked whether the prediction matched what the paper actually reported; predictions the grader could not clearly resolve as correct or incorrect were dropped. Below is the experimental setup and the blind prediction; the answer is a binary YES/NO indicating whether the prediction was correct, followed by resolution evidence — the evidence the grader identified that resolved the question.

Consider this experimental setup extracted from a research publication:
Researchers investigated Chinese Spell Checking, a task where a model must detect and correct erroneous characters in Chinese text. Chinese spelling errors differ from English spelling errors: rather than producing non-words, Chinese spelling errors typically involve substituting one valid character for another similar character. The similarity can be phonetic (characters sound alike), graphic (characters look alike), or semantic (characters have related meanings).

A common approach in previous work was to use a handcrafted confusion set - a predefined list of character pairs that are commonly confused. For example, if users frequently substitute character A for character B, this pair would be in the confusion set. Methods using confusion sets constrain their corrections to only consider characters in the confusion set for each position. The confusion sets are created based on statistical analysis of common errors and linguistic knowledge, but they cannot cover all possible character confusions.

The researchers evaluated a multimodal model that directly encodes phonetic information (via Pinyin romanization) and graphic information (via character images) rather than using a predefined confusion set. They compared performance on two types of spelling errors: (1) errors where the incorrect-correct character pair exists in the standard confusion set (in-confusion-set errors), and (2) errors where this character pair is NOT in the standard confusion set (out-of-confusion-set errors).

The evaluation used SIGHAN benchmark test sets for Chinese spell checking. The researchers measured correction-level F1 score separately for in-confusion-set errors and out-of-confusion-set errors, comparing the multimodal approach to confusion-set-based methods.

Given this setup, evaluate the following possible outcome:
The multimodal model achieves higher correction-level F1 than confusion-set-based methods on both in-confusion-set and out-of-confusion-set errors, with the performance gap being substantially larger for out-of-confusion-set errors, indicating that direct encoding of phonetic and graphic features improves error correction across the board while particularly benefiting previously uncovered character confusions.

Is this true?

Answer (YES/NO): YES